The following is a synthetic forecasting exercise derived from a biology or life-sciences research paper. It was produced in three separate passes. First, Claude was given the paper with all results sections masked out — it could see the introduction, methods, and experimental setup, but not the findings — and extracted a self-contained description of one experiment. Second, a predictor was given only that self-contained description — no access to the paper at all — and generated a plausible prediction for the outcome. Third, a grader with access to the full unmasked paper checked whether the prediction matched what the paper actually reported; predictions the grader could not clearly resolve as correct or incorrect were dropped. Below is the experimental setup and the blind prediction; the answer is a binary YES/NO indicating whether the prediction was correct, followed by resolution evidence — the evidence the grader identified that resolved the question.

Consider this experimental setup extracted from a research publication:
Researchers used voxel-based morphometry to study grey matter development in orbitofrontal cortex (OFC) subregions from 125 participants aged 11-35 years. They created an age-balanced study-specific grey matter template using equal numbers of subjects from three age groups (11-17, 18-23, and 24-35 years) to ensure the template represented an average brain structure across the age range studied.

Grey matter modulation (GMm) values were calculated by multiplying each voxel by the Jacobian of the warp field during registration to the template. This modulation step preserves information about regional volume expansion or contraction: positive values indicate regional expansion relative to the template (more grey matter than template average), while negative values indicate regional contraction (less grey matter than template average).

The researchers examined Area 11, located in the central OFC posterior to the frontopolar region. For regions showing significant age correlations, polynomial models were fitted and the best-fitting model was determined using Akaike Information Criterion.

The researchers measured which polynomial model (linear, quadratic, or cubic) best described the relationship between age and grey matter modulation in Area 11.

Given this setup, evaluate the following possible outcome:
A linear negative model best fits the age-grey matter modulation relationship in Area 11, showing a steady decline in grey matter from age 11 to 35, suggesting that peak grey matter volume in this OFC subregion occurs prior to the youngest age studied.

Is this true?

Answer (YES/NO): NO